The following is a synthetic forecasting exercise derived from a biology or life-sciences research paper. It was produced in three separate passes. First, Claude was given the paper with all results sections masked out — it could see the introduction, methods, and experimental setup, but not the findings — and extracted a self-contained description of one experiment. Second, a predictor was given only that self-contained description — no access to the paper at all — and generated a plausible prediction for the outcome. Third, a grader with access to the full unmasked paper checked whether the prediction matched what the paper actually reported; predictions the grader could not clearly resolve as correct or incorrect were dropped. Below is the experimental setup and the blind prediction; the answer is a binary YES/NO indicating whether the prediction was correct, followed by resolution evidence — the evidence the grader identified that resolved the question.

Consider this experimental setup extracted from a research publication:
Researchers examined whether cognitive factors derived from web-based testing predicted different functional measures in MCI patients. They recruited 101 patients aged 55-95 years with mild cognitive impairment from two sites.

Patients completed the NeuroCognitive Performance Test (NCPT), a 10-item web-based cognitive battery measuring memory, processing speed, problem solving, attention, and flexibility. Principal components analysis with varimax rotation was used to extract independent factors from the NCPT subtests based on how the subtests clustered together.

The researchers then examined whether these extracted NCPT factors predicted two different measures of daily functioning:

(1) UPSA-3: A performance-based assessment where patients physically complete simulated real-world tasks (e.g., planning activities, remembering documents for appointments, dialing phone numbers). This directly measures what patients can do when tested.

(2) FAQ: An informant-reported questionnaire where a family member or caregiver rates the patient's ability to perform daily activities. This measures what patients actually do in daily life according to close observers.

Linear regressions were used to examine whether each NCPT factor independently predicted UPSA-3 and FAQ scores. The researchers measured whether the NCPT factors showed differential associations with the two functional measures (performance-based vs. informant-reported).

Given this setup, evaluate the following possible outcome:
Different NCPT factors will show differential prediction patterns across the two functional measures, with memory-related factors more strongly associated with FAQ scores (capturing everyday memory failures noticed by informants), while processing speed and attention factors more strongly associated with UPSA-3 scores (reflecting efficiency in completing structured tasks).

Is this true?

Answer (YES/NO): NO